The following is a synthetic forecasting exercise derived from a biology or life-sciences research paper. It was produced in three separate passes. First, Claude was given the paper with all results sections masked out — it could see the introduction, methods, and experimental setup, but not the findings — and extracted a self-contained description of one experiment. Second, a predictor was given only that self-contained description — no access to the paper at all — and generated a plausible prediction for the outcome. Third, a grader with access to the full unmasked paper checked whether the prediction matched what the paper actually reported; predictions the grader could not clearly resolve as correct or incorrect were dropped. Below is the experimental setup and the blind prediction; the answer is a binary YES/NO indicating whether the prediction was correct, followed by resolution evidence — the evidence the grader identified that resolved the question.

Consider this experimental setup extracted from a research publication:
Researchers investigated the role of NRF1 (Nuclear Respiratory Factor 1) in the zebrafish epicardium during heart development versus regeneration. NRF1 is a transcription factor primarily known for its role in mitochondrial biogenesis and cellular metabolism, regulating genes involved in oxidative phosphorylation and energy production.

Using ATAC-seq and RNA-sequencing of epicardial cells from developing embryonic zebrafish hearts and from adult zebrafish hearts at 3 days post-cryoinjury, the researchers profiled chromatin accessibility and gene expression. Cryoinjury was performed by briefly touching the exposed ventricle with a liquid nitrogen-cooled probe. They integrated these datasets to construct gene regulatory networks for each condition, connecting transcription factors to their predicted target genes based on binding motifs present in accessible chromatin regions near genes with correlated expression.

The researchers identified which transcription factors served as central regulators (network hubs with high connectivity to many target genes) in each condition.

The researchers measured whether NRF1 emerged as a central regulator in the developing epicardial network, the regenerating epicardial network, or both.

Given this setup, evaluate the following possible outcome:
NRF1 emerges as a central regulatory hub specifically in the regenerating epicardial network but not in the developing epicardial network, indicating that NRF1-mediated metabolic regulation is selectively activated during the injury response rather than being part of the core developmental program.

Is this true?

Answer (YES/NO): YES